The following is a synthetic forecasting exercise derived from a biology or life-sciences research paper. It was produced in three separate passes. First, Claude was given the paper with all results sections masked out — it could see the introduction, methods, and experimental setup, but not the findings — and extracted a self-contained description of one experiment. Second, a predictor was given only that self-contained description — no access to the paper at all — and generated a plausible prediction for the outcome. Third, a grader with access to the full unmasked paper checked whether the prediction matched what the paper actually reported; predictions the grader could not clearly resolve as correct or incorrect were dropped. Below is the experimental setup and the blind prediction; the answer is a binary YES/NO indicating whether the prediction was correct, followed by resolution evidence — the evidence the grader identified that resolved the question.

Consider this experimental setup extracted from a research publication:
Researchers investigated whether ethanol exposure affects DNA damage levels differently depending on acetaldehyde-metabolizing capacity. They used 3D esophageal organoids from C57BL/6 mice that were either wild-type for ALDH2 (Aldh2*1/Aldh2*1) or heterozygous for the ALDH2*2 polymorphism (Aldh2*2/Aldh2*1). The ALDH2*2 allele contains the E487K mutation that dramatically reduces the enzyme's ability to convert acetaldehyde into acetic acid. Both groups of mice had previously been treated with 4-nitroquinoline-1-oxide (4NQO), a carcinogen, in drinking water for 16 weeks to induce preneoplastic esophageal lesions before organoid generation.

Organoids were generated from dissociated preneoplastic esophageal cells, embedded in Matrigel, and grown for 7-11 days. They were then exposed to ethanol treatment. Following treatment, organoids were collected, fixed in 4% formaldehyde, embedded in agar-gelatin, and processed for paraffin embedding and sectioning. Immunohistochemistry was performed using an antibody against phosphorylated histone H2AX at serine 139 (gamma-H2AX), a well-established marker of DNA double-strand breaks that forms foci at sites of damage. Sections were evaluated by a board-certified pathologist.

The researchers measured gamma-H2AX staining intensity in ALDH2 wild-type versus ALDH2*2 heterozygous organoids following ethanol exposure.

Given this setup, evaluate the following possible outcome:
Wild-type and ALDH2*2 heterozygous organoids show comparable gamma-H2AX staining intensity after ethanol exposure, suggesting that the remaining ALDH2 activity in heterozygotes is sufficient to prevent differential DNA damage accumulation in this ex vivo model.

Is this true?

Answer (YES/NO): NO